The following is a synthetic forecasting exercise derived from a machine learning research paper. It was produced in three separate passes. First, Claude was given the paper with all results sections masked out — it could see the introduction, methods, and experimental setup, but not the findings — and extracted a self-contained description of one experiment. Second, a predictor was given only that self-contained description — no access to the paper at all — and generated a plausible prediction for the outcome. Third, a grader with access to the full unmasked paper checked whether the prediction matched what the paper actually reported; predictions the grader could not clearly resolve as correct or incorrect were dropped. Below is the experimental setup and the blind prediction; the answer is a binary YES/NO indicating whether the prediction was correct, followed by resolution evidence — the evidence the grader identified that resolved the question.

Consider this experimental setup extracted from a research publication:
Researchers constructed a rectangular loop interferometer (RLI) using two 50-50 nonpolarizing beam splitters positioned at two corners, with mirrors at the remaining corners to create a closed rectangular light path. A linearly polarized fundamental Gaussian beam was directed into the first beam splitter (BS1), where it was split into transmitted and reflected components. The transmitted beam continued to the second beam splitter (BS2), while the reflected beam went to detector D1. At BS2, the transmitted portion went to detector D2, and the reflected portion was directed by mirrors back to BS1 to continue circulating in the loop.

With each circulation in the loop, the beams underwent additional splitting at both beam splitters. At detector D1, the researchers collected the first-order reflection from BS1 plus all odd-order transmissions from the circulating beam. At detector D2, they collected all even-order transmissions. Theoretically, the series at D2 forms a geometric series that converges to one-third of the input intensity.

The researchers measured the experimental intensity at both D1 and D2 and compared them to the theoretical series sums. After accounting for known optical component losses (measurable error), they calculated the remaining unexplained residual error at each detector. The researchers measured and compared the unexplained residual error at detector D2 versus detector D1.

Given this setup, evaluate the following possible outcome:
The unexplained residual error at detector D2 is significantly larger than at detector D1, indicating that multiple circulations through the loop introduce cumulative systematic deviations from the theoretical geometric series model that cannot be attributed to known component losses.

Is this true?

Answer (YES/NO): YES